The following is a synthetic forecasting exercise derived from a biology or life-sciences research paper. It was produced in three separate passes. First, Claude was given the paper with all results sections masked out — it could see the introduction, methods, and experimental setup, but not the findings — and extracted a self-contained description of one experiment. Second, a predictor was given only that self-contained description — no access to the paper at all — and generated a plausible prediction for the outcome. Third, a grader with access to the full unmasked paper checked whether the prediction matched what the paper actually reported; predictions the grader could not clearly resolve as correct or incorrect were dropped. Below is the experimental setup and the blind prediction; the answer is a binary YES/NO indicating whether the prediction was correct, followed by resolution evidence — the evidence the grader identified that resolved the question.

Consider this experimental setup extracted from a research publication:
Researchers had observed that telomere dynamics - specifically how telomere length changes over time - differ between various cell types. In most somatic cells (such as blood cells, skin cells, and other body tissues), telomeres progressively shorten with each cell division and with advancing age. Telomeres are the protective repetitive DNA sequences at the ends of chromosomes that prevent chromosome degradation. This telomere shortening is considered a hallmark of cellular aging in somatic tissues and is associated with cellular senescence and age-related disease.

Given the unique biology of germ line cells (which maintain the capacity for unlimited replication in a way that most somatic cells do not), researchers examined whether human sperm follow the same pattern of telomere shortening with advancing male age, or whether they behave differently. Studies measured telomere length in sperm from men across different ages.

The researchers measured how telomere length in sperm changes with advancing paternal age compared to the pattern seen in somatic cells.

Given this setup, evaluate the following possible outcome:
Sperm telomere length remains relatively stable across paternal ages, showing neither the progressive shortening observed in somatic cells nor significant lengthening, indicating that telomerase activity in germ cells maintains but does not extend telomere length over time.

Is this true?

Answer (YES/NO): NO